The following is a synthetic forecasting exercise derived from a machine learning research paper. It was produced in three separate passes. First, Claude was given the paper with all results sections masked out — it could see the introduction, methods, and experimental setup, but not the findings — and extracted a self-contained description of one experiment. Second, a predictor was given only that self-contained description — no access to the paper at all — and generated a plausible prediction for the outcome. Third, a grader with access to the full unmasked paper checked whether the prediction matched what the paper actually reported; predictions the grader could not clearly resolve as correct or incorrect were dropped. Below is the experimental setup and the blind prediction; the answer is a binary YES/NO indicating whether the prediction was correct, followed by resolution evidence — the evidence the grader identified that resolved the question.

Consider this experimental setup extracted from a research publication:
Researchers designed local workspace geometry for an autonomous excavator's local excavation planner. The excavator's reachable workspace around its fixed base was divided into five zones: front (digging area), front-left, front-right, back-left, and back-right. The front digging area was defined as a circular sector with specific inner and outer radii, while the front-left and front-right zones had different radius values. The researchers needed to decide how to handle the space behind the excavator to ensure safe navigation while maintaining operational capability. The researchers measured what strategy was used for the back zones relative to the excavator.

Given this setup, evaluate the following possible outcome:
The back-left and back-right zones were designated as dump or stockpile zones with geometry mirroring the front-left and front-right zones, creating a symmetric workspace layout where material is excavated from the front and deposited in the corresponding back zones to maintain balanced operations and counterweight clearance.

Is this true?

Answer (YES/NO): NO